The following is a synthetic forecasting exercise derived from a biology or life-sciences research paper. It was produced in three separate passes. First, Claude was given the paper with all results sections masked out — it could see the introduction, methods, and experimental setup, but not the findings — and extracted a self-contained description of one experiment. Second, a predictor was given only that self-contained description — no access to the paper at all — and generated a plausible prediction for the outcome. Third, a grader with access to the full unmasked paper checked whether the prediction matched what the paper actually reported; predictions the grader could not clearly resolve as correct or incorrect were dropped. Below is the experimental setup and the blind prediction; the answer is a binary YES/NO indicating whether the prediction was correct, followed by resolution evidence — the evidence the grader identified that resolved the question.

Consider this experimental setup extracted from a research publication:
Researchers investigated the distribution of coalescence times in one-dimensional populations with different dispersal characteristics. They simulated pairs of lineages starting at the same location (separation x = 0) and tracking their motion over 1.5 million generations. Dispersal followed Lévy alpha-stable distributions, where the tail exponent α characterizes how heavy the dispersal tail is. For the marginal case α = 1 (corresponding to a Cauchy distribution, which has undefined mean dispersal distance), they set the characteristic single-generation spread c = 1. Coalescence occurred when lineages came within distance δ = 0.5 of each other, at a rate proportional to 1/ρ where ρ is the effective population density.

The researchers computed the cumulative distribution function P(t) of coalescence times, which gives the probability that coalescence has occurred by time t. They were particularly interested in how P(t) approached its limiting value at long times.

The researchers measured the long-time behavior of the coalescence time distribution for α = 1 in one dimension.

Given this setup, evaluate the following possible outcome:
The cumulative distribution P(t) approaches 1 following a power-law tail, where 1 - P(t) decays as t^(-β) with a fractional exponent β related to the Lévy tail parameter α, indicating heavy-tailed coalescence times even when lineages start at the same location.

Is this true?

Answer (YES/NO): NO